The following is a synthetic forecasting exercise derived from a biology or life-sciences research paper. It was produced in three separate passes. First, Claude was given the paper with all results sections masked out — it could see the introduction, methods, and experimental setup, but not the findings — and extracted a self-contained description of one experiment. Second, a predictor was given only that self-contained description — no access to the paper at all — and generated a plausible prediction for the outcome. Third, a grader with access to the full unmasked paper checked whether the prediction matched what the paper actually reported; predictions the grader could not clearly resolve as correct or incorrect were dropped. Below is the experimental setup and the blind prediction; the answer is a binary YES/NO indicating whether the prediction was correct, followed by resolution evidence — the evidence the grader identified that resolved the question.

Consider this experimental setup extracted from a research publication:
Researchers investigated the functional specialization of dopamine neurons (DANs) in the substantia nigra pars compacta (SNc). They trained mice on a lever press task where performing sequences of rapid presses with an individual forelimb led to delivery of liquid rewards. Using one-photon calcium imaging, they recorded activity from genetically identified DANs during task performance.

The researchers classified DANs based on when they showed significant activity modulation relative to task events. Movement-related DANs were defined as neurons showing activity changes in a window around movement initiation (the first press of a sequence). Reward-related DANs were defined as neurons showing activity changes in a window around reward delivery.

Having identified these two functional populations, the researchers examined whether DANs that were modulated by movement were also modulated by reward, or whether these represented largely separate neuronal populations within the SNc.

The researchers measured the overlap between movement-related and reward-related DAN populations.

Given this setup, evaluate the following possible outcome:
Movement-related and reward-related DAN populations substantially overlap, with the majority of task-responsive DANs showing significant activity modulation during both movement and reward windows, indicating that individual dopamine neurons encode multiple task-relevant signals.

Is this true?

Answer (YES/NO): NO